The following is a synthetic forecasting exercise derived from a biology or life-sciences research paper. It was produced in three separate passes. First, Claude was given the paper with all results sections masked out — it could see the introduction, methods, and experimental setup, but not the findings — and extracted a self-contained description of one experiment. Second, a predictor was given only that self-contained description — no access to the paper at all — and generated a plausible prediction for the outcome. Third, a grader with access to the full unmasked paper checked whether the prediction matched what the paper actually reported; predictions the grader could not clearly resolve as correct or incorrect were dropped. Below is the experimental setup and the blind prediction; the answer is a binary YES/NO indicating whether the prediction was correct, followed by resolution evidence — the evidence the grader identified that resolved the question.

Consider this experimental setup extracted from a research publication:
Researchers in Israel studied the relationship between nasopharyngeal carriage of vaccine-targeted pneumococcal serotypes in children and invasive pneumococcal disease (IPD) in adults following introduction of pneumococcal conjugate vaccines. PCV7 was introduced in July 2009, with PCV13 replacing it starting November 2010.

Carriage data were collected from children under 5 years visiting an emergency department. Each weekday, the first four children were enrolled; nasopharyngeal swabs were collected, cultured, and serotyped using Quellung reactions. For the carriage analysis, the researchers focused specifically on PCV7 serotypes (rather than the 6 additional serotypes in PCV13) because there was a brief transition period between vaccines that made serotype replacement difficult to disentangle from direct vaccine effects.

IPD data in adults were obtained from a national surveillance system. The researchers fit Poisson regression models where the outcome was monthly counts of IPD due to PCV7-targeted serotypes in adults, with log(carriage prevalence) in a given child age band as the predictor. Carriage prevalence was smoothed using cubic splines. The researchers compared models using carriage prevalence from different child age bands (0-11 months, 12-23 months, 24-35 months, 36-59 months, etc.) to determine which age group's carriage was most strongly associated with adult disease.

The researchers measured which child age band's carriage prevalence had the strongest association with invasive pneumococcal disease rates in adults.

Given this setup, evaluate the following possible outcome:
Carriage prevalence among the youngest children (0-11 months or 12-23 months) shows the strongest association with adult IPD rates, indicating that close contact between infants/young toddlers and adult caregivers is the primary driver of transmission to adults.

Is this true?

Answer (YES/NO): NO